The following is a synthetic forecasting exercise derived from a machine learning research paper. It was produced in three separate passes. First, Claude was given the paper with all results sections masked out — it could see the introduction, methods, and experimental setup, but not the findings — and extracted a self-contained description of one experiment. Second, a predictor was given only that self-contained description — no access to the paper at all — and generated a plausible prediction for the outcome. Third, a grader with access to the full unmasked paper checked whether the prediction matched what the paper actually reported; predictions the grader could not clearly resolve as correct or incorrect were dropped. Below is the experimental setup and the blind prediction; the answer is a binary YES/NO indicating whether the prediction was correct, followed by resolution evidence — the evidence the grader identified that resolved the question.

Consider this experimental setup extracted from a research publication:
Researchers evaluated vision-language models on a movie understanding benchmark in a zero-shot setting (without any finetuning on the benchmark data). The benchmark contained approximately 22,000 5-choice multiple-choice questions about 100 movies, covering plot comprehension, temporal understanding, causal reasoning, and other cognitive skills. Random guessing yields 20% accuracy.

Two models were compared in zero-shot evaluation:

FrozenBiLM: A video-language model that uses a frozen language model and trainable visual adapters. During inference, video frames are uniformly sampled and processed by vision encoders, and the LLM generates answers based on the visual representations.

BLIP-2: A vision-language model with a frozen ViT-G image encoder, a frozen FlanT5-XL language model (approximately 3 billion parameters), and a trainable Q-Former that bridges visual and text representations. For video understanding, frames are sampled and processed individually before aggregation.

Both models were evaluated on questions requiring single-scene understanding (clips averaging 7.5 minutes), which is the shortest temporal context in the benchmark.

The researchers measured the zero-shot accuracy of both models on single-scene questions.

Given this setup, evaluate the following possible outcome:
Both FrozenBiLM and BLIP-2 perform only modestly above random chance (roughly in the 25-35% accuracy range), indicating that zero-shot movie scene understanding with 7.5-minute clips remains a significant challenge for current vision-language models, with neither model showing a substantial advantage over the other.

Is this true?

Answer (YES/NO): NO